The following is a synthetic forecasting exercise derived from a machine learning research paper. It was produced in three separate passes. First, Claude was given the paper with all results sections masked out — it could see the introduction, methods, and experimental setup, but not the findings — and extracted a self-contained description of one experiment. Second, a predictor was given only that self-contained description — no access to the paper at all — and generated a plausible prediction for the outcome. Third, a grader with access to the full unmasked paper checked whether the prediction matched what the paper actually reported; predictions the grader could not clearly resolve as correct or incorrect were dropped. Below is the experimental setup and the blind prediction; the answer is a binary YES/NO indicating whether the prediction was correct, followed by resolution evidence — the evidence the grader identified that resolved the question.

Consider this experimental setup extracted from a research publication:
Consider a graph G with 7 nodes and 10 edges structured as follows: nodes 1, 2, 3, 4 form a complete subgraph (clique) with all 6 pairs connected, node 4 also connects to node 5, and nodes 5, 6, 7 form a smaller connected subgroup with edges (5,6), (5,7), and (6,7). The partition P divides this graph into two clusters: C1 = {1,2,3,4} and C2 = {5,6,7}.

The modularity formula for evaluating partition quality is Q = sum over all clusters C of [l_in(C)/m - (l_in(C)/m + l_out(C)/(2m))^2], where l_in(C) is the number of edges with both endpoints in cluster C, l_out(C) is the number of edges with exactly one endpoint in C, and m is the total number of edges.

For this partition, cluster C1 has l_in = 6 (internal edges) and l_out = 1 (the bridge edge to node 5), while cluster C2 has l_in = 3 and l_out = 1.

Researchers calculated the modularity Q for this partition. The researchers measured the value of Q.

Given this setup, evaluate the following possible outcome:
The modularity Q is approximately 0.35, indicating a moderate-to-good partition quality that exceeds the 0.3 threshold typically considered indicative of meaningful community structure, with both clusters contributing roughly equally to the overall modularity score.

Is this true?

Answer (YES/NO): YES